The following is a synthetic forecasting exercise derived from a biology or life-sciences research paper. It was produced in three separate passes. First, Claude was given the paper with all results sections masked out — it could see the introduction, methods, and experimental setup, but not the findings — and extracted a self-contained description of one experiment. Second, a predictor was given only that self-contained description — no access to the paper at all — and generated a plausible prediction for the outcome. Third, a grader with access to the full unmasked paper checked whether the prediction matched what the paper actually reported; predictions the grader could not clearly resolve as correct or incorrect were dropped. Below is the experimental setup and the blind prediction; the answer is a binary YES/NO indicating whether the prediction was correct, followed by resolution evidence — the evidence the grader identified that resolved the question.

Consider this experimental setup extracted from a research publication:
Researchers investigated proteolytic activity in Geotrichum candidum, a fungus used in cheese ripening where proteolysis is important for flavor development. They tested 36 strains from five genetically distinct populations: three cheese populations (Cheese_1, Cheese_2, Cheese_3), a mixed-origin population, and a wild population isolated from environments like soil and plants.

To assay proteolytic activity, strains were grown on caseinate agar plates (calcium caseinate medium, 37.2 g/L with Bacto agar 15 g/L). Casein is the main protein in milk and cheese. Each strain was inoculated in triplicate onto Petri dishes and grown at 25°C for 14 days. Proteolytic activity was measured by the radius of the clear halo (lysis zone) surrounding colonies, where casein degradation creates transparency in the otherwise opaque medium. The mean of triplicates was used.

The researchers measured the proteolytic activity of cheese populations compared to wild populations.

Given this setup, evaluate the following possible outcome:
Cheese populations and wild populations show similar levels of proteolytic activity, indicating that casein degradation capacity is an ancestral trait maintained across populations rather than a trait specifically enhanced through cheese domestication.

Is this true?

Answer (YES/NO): NO